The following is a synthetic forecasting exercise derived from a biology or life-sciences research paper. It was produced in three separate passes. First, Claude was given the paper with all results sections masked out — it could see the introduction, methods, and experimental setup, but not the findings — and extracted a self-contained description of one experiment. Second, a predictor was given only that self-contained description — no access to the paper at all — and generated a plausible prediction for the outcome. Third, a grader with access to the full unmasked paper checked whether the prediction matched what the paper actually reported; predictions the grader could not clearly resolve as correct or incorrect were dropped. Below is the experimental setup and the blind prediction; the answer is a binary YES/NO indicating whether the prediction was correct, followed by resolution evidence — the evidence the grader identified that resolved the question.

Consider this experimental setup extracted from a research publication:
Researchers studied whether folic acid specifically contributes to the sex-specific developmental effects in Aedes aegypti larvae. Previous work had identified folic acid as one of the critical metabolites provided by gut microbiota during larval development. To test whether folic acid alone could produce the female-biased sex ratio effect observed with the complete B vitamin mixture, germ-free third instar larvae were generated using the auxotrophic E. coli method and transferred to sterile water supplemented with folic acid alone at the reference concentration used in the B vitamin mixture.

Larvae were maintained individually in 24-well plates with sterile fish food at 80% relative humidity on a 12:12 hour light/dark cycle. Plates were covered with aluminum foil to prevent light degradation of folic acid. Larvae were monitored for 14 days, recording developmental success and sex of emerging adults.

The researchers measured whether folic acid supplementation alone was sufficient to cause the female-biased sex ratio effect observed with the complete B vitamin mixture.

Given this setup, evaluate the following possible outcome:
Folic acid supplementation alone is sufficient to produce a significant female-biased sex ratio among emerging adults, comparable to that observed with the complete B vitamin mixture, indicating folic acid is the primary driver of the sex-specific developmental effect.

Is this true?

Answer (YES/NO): NO